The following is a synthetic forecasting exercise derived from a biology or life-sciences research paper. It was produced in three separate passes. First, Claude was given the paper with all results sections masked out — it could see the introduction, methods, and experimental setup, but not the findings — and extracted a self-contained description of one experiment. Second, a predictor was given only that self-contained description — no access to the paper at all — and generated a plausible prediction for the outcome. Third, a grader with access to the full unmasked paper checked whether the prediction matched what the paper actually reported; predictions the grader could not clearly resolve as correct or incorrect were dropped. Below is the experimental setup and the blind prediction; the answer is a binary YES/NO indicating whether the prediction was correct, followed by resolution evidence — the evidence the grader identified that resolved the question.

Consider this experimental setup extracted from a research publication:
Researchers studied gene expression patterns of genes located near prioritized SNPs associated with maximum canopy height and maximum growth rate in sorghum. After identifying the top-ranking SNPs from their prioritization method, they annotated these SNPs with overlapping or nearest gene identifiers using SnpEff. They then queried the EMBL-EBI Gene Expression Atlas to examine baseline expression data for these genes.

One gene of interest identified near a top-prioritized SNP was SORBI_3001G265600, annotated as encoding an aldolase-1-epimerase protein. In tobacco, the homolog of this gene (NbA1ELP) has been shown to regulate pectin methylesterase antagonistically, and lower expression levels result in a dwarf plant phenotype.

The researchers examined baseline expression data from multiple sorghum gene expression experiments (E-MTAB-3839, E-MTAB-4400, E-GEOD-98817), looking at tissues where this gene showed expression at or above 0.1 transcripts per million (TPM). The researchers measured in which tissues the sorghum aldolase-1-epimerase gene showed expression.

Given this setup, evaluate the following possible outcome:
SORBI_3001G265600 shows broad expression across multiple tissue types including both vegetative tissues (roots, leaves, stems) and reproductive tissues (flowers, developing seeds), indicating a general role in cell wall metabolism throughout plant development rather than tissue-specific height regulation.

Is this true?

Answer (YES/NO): NO